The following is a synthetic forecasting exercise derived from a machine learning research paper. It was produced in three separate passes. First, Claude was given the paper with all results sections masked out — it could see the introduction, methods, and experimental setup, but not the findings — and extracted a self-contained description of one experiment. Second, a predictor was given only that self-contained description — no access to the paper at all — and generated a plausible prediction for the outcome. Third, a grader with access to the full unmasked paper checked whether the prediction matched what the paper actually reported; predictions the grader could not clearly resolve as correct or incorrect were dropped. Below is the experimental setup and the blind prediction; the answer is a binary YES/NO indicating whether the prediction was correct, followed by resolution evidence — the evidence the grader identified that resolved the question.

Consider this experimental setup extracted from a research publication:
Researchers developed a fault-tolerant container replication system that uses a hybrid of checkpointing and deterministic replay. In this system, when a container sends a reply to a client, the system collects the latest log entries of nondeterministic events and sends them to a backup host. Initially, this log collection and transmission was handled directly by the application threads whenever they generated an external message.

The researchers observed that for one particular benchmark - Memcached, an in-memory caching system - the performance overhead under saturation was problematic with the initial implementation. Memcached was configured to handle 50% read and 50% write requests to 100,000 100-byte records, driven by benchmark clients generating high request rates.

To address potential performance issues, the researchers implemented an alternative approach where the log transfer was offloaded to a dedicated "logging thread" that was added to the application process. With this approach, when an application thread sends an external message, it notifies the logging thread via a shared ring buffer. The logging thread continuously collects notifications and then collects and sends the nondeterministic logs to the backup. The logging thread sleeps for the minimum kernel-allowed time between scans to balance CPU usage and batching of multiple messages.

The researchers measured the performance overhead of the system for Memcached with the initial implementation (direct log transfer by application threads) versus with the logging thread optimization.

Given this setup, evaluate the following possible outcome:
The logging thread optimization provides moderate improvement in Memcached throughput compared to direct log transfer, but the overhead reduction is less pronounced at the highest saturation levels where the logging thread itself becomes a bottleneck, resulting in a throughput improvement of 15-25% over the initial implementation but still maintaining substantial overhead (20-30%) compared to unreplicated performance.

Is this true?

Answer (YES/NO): NO